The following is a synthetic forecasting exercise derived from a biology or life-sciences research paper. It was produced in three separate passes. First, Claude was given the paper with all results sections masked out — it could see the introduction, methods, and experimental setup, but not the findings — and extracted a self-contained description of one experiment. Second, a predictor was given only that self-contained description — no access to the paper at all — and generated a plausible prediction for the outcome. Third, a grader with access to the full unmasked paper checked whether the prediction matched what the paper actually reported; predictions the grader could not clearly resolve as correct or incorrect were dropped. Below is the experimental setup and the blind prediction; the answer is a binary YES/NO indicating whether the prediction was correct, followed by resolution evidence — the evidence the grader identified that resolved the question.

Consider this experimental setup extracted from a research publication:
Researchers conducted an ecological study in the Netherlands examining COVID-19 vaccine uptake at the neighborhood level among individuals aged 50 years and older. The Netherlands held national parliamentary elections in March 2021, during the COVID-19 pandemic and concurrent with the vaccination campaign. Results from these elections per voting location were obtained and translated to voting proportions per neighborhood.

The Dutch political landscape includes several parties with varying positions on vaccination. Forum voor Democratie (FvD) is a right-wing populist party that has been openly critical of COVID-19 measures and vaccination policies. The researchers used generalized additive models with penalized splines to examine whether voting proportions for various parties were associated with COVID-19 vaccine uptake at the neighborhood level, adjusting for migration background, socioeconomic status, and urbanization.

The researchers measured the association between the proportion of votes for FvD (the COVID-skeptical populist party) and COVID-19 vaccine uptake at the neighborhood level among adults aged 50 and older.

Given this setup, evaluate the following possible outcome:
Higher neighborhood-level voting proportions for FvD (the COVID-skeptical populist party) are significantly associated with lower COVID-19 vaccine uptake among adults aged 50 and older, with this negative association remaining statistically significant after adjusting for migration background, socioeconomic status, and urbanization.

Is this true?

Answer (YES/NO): YES